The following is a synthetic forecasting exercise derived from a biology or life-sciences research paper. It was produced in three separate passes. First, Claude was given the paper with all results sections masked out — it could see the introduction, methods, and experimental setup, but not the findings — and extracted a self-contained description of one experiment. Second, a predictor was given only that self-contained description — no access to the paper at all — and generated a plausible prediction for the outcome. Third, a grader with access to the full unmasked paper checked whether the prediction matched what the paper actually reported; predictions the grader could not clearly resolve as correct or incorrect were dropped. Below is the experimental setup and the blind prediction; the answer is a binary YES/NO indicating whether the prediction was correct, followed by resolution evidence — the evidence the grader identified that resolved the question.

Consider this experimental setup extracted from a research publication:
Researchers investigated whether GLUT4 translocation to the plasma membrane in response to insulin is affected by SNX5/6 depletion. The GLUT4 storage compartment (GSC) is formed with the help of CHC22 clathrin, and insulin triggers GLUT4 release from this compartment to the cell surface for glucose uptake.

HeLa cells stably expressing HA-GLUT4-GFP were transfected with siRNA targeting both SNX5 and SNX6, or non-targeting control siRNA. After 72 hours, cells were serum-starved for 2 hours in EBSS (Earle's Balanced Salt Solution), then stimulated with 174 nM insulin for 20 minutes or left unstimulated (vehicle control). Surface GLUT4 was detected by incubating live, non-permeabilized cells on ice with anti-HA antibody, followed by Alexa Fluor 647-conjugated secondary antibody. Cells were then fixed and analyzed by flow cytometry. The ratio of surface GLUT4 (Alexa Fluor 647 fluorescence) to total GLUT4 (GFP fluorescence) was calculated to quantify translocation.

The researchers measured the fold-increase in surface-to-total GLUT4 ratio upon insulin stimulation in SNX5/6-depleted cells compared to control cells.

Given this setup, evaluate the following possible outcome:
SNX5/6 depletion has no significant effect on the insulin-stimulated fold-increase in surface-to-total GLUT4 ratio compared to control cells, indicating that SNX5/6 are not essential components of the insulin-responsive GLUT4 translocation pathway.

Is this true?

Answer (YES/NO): NO